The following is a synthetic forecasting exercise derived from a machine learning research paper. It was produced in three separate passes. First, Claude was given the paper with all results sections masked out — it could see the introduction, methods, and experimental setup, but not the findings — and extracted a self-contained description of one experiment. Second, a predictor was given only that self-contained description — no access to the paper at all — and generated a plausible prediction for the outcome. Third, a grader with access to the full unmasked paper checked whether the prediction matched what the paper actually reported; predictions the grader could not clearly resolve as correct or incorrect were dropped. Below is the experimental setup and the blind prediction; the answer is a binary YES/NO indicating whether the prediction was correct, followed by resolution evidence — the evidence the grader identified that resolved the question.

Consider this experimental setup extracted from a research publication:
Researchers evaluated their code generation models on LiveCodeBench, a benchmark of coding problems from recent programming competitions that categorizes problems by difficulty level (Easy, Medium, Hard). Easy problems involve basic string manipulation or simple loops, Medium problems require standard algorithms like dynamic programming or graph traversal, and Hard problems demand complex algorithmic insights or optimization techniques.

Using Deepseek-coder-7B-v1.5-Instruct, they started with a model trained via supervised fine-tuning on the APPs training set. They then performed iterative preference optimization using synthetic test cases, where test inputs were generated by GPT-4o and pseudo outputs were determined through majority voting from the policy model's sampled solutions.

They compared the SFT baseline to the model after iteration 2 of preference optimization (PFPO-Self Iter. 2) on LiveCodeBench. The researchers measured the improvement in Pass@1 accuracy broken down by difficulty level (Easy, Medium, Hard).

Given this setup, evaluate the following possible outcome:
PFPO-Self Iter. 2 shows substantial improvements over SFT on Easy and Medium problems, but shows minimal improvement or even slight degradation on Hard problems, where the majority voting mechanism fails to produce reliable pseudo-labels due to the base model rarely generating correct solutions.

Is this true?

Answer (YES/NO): NO